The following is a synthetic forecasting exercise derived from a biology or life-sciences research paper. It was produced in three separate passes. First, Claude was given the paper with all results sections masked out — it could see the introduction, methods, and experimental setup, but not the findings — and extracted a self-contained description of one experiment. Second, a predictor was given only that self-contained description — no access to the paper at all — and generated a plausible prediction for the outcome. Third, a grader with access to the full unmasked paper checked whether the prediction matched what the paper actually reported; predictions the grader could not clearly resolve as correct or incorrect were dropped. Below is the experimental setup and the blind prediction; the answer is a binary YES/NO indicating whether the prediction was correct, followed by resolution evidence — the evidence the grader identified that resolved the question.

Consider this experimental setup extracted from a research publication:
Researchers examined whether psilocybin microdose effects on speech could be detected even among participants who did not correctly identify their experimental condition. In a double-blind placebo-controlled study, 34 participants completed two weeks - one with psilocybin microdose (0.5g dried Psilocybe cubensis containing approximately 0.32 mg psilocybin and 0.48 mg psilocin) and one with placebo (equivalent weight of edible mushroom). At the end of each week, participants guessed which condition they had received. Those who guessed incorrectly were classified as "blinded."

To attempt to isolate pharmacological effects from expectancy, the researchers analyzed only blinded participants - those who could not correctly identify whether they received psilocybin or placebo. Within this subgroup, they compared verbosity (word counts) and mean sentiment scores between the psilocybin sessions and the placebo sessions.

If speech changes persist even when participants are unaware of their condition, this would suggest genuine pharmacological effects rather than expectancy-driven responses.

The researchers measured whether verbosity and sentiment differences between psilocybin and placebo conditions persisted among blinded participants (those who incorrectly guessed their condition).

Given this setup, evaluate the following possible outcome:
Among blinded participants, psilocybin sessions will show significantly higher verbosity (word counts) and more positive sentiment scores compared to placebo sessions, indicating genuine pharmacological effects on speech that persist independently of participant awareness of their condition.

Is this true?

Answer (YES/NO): NO